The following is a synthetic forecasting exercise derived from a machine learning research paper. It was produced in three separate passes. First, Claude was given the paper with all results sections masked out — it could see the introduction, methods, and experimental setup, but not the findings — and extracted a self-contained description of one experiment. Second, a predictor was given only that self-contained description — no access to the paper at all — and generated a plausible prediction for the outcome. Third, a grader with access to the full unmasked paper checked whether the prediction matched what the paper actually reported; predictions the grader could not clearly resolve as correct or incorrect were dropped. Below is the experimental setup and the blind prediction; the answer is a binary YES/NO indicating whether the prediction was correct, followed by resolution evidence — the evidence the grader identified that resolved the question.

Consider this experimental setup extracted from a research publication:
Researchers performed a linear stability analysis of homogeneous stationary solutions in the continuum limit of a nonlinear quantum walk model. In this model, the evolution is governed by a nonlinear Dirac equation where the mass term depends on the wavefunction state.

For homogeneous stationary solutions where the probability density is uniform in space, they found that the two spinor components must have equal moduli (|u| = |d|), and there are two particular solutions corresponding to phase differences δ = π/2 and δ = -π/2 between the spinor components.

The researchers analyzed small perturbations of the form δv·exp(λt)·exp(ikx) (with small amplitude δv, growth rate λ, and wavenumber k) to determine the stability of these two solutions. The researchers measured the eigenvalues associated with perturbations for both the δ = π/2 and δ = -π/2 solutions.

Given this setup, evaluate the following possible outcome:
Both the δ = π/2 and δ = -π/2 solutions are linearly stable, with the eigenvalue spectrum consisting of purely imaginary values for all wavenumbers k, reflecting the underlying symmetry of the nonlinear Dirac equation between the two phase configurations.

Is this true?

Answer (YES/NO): NO